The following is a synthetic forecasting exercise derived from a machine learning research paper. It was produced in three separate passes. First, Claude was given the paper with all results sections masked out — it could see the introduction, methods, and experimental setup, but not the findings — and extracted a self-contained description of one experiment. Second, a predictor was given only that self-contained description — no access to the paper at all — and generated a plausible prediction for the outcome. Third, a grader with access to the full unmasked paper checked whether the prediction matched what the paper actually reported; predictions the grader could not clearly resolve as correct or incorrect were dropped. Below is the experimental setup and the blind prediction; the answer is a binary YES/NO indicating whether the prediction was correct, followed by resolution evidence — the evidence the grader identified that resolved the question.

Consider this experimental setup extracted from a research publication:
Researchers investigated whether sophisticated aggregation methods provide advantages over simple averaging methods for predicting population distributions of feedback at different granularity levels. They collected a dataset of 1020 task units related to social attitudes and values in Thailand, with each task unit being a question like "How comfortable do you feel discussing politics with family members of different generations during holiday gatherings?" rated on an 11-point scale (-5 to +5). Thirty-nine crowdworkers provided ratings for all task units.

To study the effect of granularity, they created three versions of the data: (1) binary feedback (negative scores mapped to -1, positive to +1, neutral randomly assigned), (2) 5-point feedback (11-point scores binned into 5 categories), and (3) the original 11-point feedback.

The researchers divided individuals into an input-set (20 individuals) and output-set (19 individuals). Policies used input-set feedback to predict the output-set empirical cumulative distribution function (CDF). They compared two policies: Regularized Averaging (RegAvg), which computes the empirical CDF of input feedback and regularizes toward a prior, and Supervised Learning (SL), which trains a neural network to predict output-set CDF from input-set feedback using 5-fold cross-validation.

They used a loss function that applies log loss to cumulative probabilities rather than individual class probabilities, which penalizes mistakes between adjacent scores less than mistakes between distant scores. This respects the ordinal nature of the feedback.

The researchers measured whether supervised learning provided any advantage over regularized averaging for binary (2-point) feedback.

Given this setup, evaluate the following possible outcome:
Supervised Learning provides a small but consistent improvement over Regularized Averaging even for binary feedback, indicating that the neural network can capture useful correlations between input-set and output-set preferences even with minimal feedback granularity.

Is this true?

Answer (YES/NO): NO